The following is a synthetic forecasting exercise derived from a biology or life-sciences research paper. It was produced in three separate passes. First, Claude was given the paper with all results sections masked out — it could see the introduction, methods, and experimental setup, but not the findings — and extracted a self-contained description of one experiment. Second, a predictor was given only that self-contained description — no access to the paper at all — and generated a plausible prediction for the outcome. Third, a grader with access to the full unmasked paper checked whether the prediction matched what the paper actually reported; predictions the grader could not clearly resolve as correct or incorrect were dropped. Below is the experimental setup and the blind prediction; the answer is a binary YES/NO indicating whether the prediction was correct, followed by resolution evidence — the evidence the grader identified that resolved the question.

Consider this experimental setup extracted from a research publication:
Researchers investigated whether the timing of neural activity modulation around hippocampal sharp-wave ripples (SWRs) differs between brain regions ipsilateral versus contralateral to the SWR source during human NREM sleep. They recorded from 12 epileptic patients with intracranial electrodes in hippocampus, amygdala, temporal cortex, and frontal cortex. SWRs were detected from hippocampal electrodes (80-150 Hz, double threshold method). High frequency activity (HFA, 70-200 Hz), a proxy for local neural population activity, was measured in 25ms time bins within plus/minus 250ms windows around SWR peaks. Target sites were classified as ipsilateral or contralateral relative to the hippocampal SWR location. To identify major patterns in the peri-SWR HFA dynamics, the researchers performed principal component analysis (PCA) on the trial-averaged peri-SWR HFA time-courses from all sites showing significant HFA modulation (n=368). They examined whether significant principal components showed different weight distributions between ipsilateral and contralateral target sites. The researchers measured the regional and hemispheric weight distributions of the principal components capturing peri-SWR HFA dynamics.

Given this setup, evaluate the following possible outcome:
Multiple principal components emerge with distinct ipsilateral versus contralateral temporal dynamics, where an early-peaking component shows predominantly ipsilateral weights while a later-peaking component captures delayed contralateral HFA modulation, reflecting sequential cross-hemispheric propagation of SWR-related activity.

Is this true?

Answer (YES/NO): NO